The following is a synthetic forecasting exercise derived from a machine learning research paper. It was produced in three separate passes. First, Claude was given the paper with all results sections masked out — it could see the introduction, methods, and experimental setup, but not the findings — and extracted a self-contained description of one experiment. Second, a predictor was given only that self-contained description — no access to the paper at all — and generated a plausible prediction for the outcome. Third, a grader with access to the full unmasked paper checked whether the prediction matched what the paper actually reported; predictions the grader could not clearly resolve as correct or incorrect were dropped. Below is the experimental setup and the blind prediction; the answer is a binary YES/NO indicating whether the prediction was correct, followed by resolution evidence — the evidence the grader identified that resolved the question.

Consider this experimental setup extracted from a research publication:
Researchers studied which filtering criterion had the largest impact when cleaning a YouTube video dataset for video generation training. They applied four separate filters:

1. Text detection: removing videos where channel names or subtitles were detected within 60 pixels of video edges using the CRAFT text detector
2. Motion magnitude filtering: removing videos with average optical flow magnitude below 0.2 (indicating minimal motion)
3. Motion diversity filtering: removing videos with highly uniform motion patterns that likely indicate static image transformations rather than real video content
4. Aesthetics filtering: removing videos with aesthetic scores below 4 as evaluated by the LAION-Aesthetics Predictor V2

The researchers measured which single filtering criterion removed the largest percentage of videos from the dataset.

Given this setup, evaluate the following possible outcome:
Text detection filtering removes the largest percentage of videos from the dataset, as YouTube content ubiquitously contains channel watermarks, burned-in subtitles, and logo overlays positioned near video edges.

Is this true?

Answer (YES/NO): YES